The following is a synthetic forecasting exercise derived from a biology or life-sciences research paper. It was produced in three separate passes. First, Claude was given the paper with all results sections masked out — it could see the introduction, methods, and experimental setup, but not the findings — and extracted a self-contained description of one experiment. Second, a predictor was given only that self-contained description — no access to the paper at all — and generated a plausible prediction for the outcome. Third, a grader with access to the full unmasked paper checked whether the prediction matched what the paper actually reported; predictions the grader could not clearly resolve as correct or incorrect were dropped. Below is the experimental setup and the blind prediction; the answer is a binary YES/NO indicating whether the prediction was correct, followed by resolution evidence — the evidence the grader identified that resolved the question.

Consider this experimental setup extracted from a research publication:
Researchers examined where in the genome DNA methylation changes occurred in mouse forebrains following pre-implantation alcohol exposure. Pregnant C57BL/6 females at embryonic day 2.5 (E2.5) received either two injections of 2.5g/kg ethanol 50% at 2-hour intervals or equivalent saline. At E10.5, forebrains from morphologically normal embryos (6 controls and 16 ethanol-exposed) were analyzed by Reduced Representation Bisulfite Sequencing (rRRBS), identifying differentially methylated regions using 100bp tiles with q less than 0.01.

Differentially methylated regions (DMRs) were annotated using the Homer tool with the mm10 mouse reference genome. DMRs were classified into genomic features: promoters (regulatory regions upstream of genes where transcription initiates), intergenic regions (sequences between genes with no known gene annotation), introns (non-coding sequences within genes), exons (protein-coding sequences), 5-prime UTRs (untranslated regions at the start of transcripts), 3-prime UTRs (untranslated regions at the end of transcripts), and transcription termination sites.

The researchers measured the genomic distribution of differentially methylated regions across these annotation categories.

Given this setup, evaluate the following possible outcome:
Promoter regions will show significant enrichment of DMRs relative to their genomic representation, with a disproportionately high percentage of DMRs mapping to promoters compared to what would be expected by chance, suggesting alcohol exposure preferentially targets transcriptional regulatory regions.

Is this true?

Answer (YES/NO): NO